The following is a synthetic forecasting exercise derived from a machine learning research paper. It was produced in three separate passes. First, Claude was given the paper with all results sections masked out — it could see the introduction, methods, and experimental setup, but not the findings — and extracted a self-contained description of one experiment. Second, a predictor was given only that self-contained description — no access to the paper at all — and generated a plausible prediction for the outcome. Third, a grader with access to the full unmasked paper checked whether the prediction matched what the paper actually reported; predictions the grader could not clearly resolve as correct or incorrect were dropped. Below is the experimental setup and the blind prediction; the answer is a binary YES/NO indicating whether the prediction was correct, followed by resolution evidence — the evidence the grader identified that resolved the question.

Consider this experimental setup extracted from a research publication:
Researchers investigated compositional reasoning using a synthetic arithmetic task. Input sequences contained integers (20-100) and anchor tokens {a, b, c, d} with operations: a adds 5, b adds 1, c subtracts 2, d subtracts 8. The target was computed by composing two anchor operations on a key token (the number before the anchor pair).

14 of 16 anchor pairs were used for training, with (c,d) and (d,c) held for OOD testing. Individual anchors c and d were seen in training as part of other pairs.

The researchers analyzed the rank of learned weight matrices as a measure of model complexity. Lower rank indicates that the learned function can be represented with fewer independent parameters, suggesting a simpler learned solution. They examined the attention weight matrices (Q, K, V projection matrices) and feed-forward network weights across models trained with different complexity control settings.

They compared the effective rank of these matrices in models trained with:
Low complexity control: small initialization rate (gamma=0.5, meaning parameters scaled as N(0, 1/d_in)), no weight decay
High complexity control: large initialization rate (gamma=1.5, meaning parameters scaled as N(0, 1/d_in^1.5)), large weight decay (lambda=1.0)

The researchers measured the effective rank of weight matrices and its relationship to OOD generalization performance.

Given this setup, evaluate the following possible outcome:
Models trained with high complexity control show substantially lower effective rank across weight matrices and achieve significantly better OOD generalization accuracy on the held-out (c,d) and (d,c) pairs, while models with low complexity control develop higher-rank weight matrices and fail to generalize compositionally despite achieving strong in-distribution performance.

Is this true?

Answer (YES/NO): YES